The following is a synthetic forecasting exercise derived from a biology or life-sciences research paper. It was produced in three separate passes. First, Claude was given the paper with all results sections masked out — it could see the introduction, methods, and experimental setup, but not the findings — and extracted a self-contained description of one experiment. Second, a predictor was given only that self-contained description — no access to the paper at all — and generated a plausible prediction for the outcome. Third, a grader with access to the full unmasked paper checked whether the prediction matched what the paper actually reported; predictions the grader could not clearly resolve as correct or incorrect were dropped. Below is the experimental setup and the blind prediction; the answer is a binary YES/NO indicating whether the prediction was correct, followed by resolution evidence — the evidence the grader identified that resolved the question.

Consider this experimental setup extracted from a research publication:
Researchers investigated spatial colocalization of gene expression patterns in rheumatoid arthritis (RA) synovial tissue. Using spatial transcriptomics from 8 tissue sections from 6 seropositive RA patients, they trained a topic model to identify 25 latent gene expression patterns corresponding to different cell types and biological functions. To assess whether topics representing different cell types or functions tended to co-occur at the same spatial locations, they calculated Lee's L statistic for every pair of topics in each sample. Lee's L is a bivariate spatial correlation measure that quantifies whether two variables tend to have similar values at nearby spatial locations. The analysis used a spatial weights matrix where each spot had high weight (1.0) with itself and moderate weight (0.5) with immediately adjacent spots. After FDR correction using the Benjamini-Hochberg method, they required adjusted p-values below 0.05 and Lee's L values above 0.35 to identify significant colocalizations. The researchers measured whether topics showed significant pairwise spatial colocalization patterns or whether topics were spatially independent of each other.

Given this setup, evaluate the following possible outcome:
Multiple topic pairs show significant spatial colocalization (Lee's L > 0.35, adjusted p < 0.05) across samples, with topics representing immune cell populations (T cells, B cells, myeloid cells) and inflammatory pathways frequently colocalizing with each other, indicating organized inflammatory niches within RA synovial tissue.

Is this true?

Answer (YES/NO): NO